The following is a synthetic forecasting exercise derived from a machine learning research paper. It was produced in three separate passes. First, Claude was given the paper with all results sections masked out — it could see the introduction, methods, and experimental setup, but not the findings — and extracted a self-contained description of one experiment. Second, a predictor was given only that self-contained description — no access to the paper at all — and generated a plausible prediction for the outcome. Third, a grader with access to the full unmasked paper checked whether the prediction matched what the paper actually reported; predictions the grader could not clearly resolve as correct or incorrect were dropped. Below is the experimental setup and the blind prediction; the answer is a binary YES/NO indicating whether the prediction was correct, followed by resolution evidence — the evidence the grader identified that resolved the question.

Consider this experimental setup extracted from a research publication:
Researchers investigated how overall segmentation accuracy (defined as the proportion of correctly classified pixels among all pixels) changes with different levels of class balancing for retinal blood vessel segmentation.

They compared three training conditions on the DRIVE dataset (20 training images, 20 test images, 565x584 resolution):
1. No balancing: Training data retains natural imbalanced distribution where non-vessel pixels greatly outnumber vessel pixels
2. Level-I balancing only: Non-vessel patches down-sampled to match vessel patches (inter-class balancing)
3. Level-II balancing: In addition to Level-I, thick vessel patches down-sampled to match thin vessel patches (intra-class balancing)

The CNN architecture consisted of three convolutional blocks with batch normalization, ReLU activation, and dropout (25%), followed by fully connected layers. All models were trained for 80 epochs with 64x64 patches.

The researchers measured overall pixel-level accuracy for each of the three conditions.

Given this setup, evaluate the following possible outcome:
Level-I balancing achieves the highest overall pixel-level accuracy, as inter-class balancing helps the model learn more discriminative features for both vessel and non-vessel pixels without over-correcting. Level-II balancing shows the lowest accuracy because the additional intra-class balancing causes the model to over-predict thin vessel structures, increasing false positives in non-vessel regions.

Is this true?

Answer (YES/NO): NO